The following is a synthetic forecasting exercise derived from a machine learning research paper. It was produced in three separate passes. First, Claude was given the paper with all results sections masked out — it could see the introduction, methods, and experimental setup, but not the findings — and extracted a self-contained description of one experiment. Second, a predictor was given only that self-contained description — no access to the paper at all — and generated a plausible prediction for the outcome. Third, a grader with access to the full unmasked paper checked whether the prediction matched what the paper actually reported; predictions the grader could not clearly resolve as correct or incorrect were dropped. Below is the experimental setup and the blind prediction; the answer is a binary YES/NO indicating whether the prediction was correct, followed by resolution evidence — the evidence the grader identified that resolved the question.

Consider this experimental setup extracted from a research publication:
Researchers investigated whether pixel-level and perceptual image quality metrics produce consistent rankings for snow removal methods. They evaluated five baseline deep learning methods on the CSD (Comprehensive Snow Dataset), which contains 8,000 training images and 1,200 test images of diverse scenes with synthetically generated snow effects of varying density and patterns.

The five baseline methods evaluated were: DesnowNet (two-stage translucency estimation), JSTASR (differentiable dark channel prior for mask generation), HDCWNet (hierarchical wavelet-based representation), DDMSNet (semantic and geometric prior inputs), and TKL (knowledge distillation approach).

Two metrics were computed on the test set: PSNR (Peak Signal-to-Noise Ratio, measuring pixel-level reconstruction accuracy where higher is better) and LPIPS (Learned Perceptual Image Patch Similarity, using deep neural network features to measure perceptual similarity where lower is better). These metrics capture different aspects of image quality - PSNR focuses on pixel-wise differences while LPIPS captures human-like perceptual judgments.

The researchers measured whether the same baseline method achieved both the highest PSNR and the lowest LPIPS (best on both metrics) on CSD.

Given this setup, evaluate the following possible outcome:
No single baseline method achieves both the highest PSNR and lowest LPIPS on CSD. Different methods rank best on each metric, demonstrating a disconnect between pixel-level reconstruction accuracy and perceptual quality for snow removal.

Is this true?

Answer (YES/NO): NO